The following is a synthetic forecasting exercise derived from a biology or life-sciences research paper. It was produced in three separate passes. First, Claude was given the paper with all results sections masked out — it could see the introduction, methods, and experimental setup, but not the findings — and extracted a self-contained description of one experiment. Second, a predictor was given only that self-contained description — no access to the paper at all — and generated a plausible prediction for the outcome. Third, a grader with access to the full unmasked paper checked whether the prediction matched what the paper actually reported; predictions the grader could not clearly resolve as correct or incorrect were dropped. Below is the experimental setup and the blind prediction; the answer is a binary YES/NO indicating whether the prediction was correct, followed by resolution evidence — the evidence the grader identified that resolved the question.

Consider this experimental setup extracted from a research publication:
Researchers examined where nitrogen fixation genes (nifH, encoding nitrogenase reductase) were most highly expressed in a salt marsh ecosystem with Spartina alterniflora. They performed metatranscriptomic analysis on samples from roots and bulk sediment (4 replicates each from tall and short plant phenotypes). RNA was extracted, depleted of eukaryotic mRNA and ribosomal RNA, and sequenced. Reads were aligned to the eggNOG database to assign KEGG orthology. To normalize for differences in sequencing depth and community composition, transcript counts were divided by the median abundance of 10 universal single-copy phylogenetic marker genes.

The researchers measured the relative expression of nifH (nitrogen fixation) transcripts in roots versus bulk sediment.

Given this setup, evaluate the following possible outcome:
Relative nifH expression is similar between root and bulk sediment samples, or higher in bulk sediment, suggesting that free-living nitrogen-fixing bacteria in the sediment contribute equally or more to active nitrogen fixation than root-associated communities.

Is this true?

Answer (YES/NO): YES